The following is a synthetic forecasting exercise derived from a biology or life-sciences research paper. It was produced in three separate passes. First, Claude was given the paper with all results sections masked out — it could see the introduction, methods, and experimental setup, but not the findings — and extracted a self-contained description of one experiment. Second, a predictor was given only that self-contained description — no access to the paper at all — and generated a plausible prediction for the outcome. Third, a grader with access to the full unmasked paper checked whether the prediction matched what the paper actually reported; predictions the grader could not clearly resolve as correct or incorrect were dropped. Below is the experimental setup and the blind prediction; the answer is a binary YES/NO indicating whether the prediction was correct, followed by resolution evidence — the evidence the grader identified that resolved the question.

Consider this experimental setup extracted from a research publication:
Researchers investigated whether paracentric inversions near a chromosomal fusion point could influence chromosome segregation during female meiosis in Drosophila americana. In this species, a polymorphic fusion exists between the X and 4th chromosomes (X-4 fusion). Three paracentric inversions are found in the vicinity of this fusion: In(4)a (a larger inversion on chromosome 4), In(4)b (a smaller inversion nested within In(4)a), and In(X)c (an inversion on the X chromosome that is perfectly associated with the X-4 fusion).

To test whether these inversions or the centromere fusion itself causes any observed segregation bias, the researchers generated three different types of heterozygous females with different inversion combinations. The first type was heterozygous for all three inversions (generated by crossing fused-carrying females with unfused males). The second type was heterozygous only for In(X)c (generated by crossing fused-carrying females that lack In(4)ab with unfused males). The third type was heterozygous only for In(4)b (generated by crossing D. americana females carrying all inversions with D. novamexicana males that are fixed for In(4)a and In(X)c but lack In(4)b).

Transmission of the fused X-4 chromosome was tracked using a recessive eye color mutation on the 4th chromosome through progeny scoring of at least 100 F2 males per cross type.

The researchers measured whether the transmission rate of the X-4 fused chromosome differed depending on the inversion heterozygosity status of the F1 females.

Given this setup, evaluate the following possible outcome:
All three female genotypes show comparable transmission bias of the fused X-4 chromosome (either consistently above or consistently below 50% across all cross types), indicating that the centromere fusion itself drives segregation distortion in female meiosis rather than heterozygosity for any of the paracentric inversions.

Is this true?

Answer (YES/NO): YES